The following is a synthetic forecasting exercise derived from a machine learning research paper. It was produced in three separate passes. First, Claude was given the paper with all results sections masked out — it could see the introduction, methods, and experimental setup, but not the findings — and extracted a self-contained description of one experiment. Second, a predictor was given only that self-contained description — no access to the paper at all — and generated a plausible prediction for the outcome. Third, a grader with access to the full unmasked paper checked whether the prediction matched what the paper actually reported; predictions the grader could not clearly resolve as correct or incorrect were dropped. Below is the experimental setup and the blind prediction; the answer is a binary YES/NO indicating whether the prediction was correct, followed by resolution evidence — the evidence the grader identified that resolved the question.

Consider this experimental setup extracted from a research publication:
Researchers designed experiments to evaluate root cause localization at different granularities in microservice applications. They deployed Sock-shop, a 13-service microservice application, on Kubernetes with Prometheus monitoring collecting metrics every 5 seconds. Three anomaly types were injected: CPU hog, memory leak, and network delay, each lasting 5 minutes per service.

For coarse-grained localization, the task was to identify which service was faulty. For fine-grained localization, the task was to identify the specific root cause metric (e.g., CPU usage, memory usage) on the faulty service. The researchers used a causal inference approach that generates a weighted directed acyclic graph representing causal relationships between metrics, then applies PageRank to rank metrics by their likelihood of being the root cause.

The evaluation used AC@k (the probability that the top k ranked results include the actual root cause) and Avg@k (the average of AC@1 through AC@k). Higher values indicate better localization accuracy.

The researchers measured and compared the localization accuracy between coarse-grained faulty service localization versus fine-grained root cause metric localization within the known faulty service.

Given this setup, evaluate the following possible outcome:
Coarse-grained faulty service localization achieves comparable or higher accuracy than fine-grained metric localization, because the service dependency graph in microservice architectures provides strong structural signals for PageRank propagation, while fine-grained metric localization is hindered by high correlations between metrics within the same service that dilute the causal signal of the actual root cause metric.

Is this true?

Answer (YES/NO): NO